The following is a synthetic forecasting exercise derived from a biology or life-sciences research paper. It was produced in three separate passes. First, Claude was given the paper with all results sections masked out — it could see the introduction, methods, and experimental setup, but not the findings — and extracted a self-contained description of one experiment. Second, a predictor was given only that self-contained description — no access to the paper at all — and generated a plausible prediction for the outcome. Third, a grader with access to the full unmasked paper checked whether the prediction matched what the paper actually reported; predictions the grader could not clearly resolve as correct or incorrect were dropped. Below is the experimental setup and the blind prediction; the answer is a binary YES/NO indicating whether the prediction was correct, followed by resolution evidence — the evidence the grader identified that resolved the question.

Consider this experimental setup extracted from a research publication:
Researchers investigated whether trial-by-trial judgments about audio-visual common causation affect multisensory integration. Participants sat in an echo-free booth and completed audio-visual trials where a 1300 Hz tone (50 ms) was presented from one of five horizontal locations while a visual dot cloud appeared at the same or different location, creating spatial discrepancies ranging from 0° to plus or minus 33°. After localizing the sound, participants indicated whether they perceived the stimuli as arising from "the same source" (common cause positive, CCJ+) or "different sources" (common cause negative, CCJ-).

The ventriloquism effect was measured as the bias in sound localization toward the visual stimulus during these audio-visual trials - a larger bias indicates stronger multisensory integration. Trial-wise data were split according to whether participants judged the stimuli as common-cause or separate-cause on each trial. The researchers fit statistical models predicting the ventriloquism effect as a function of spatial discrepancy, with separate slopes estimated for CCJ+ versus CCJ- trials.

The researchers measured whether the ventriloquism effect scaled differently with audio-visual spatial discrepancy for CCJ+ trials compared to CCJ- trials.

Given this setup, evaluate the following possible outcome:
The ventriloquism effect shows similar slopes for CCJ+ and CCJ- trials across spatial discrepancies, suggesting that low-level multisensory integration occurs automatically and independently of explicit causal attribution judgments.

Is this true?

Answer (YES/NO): NO